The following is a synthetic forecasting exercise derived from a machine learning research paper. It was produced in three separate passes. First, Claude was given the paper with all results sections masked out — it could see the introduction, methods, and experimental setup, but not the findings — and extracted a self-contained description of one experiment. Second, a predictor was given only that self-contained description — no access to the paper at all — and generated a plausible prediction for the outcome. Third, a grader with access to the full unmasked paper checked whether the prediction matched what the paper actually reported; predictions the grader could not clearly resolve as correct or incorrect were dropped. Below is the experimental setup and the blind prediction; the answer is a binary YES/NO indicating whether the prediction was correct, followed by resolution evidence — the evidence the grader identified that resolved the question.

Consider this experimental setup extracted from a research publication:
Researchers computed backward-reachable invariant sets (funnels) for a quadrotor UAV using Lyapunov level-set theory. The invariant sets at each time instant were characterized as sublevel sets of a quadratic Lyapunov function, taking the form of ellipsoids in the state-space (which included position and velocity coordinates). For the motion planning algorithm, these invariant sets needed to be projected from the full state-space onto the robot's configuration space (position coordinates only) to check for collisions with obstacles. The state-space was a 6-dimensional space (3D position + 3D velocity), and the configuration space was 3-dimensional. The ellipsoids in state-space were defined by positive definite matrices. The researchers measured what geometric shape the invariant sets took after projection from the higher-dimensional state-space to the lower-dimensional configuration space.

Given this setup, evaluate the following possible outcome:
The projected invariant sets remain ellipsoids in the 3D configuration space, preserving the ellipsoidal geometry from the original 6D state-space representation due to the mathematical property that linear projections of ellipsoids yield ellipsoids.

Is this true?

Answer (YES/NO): YES